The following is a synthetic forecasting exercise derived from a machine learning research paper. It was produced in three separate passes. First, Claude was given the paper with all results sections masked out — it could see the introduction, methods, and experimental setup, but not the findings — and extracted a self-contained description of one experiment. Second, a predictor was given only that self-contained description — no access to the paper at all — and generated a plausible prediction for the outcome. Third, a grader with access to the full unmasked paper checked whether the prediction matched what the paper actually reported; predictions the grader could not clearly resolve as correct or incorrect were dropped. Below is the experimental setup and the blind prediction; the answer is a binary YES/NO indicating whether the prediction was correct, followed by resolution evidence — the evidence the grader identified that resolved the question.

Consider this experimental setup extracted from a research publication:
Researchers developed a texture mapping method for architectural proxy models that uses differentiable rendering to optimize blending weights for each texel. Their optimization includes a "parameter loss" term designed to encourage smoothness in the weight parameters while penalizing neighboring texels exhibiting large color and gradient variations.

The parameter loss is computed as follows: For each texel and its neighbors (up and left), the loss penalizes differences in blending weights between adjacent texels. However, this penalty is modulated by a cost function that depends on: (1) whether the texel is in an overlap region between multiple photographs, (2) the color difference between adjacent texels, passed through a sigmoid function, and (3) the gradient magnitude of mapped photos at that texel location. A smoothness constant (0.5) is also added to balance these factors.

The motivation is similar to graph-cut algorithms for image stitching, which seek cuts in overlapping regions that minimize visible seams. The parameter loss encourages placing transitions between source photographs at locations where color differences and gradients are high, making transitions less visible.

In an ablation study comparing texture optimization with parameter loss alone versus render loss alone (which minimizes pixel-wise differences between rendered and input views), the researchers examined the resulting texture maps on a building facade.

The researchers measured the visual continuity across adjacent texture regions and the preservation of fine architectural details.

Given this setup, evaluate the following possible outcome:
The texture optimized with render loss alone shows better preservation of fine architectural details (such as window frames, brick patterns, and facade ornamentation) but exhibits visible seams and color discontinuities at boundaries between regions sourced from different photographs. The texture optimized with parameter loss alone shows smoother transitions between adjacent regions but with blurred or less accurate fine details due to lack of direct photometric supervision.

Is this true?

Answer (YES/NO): NO